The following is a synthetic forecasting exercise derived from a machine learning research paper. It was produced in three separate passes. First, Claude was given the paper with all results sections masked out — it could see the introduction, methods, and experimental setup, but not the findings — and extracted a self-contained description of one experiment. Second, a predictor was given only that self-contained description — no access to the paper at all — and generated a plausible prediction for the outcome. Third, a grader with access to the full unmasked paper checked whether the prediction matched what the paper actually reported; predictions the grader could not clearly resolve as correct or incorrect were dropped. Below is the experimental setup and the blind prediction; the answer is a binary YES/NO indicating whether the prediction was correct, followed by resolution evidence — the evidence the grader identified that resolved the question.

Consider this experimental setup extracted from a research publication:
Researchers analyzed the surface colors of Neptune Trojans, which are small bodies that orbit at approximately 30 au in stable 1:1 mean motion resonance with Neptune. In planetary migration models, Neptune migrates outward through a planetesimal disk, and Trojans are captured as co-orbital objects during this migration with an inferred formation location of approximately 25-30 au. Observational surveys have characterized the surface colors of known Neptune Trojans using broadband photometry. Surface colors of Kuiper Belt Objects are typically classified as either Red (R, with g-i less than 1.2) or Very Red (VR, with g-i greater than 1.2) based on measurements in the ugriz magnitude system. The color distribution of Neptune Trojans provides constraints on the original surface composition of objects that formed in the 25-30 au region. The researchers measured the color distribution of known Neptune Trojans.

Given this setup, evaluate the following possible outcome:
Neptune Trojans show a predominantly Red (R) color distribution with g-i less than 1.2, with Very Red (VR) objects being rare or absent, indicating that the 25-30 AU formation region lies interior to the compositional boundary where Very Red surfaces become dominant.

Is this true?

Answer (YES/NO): YES